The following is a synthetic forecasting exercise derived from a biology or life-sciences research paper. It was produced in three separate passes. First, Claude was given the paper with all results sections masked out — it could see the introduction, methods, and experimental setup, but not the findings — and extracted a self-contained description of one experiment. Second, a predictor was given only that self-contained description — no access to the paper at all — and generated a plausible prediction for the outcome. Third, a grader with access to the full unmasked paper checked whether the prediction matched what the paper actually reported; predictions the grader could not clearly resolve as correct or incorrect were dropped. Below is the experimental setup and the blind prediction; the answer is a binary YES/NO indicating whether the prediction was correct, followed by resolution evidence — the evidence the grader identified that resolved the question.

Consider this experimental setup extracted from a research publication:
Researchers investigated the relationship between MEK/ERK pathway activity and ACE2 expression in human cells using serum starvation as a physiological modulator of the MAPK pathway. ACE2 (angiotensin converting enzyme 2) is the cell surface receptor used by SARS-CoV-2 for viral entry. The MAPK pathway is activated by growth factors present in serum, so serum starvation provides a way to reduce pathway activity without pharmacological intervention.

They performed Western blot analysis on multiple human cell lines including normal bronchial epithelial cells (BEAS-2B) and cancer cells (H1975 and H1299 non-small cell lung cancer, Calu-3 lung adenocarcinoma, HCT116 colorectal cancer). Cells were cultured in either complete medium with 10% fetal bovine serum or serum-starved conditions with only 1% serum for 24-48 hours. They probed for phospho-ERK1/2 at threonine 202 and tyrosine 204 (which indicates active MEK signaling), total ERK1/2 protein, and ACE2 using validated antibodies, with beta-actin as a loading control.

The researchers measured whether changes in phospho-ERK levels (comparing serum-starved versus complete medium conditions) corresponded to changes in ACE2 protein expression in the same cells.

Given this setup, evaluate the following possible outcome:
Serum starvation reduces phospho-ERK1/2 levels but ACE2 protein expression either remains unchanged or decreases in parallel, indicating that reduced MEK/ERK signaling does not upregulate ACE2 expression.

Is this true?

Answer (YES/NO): YES